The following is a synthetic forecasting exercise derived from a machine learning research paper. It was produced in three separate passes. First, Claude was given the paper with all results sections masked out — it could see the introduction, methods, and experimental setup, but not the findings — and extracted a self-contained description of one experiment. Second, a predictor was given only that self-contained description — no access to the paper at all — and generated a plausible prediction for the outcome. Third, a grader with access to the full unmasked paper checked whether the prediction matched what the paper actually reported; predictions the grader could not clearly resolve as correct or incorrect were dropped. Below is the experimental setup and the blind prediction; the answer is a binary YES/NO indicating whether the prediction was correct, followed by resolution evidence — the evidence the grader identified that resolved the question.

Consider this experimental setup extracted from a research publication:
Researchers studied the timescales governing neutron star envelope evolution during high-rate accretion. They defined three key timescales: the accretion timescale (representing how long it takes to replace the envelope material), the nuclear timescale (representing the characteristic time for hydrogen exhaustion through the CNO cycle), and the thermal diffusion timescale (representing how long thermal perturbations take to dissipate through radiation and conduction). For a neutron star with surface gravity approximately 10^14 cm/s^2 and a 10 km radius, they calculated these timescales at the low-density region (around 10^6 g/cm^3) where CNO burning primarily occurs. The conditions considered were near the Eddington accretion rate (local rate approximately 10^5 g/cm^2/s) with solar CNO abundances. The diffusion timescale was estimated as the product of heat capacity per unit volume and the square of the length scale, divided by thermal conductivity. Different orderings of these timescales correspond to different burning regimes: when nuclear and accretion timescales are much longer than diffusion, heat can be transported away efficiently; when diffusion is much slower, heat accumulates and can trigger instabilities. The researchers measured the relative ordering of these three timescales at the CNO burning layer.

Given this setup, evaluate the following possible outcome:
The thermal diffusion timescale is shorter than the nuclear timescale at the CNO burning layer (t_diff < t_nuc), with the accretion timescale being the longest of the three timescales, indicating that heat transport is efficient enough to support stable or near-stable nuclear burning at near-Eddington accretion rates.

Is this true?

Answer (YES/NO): NO